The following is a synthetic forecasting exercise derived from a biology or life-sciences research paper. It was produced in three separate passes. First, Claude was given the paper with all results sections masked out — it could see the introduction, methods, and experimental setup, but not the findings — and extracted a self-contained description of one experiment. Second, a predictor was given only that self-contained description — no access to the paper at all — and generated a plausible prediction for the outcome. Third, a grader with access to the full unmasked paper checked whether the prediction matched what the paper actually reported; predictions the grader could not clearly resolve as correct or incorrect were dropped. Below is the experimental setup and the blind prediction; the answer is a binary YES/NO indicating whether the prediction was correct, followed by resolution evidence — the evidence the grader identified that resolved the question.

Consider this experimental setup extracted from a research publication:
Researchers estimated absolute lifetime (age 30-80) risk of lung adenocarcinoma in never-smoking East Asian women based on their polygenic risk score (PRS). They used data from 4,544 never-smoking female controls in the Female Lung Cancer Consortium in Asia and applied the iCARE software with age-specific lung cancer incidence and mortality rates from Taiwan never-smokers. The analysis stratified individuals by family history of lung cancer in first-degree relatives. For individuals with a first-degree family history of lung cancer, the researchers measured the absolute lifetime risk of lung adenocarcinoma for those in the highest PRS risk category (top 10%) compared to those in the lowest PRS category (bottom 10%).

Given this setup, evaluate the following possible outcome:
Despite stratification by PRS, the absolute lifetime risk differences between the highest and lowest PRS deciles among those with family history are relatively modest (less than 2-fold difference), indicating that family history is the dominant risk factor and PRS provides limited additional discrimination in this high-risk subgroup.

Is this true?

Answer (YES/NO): NO